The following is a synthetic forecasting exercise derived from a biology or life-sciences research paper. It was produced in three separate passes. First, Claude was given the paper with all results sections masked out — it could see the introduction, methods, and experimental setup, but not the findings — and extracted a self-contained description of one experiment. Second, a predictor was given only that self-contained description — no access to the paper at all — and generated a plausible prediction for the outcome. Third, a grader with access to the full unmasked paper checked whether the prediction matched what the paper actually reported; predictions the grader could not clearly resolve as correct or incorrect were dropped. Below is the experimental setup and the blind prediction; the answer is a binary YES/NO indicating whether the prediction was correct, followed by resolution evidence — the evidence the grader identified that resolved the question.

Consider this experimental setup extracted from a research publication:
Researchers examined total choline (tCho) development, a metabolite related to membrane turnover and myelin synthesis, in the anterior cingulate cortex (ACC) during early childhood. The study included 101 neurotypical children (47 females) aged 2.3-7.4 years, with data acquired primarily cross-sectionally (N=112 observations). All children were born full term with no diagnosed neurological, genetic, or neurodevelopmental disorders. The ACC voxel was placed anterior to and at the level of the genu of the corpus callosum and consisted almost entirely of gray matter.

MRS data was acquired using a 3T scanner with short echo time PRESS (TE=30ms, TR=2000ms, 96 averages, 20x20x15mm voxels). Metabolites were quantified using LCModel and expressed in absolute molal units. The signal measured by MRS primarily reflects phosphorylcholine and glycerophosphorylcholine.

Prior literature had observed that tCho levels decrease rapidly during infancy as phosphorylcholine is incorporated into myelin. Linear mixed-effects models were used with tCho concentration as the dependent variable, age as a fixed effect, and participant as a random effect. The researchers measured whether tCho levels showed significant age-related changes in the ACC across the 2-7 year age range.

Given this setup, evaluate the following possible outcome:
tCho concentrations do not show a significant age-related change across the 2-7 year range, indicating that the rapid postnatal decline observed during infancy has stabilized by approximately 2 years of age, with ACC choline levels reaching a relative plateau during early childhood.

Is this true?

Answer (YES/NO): NO